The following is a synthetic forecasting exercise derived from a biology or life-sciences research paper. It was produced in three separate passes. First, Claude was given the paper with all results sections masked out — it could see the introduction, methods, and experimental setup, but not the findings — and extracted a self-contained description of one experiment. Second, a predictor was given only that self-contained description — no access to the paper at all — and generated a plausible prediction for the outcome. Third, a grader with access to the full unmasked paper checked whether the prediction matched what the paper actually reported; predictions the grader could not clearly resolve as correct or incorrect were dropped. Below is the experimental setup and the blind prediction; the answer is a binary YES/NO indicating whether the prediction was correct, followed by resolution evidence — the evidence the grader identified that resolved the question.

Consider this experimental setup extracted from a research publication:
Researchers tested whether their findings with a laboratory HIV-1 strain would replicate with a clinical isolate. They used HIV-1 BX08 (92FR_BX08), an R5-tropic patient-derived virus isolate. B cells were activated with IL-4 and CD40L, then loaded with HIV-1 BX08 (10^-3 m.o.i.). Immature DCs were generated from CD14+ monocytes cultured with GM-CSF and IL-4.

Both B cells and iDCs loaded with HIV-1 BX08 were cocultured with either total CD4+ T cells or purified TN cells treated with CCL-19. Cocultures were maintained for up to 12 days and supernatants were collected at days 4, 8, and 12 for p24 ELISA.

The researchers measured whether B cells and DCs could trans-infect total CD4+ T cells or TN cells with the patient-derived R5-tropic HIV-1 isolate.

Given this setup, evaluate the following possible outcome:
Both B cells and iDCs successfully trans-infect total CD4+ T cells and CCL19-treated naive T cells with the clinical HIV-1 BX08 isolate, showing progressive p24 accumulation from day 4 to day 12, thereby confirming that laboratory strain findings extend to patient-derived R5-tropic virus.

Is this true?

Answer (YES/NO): NO